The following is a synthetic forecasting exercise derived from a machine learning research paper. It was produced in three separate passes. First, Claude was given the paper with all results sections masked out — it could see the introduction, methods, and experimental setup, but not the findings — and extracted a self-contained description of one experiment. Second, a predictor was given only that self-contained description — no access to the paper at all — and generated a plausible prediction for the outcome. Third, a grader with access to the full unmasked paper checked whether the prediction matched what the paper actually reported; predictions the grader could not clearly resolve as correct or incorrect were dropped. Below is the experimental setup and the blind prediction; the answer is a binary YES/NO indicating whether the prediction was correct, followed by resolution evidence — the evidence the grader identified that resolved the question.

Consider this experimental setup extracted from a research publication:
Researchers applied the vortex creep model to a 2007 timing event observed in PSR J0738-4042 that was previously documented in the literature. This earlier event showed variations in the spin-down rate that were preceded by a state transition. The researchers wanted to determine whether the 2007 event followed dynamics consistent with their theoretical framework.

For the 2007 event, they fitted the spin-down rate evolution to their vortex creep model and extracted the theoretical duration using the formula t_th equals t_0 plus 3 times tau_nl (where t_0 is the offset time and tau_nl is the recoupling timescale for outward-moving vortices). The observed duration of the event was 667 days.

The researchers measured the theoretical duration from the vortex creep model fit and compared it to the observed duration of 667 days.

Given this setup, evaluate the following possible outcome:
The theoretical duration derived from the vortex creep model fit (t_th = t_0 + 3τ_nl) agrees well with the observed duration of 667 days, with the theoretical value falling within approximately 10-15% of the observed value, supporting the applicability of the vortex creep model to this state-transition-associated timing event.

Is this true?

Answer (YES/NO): YES